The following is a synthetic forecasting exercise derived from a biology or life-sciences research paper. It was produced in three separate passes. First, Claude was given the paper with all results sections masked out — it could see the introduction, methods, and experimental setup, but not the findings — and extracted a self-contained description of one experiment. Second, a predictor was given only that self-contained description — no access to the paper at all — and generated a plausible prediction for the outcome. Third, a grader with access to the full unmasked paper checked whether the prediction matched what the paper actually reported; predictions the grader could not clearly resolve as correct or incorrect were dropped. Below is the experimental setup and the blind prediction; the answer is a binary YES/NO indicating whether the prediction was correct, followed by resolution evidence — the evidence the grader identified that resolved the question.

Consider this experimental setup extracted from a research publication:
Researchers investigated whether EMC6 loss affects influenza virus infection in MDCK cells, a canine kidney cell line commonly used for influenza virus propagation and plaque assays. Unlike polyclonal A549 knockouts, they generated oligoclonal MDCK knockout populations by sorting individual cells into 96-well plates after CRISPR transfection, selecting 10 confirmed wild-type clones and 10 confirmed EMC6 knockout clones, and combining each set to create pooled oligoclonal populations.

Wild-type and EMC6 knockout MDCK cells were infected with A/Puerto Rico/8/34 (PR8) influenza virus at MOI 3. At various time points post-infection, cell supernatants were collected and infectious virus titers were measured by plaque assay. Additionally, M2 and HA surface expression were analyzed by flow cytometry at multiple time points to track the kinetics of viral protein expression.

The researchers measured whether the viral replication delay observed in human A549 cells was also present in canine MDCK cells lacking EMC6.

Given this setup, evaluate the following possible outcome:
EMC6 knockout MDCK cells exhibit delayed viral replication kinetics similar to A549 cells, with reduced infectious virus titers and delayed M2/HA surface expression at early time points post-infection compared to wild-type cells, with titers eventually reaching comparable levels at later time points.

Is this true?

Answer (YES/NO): NO